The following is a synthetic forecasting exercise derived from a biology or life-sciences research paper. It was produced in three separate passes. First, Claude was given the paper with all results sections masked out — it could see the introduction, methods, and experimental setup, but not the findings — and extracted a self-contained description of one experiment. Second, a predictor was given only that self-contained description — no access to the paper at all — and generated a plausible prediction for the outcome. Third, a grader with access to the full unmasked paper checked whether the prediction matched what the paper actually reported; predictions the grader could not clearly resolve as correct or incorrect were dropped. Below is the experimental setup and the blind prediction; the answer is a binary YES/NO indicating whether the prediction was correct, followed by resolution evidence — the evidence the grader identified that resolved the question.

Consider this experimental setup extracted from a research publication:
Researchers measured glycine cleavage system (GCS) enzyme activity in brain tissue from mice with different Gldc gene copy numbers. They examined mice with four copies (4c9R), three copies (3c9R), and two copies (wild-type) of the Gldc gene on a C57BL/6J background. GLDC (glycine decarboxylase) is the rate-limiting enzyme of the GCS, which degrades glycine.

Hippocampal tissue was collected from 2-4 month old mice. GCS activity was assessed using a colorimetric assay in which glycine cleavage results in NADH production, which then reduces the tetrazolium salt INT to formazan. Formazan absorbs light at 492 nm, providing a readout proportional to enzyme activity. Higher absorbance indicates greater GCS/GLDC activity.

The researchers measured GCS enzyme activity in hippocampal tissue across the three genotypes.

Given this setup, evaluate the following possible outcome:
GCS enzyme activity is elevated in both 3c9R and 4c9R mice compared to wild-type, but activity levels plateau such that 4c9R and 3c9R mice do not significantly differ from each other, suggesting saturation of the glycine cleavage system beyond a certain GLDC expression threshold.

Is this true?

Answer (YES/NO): NO